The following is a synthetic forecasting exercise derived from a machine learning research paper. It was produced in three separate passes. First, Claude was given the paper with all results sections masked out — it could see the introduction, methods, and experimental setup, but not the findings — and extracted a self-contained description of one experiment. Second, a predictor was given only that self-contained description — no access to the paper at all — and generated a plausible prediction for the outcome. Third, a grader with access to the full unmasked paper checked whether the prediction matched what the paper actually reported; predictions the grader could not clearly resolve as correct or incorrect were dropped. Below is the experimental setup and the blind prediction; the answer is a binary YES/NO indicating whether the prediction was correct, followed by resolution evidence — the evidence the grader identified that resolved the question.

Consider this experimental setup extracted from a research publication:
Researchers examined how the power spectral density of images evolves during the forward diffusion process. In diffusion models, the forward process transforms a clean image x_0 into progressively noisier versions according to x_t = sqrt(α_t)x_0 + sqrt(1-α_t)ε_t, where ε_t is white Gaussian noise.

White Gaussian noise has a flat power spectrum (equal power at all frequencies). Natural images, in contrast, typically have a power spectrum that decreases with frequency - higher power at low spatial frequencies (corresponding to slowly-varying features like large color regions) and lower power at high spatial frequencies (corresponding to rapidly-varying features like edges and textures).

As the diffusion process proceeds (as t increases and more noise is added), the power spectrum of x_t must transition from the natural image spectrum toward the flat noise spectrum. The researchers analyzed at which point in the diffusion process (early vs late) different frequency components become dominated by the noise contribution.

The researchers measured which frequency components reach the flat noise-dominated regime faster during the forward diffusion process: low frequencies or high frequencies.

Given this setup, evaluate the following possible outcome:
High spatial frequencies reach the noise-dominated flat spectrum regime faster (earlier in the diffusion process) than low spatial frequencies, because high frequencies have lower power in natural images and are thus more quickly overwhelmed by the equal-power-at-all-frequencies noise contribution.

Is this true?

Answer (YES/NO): YES